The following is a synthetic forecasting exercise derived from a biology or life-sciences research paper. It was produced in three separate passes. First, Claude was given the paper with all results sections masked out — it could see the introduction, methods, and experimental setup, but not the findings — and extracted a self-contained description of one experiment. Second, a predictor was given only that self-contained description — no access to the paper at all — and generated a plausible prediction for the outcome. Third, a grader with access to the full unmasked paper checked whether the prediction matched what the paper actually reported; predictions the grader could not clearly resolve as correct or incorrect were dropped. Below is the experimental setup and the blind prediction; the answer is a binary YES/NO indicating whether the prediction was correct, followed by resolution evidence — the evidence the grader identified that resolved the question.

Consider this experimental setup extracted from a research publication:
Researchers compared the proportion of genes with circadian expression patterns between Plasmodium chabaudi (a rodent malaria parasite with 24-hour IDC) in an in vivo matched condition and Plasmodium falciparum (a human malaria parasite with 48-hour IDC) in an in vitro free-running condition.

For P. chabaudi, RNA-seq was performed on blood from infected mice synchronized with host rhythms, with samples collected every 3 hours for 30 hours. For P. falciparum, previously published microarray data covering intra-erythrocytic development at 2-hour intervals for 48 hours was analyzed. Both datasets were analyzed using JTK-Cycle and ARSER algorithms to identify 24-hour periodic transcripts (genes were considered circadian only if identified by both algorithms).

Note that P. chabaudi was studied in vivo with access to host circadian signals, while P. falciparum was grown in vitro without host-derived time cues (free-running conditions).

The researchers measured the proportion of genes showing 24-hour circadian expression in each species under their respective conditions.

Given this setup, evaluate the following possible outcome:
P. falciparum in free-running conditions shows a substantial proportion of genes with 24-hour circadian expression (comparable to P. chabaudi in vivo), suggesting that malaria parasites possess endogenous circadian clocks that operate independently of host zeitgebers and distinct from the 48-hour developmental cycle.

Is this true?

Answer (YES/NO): NO